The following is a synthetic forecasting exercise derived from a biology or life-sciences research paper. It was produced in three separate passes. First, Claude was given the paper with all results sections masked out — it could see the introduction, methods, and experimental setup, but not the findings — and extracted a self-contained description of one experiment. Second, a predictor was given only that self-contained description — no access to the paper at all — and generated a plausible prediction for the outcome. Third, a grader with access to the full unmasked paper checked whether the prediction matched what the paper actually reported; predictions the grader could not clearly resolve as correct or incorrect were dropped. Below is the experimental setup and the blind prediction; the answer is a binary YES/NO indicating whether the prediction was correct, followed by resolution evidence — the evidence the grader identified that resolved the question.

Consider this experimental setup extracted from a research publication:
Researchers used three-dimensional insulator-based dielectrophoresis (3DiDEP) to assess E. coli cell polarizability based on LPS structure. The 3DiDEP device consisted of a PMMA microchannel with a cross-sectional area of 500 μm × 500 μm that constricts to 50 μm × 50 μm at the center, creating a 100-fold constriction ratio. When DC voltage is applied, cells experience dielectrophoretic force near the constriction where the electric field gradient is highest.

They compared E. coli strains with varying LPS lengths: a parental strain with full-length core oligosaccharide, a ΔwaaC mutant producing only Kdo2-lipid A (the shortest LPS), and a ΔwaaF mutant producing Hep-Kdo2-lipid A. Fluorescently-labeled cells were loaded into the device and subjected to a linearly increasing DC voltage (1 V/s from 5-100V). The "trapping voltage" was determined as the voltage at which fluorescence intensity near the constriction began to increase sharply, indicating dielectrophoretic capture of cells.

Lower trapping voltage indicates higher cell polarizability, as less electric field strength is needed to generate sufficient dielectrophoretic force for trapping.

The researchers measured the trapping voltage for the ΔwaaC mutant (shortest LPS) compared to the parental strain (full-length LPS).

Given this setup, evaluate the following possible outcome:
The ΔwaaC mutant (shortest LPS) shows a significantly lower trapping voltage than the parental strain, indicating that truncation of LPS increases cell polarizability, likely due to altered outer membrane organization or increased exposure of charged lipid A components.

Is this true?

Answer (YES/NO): NO